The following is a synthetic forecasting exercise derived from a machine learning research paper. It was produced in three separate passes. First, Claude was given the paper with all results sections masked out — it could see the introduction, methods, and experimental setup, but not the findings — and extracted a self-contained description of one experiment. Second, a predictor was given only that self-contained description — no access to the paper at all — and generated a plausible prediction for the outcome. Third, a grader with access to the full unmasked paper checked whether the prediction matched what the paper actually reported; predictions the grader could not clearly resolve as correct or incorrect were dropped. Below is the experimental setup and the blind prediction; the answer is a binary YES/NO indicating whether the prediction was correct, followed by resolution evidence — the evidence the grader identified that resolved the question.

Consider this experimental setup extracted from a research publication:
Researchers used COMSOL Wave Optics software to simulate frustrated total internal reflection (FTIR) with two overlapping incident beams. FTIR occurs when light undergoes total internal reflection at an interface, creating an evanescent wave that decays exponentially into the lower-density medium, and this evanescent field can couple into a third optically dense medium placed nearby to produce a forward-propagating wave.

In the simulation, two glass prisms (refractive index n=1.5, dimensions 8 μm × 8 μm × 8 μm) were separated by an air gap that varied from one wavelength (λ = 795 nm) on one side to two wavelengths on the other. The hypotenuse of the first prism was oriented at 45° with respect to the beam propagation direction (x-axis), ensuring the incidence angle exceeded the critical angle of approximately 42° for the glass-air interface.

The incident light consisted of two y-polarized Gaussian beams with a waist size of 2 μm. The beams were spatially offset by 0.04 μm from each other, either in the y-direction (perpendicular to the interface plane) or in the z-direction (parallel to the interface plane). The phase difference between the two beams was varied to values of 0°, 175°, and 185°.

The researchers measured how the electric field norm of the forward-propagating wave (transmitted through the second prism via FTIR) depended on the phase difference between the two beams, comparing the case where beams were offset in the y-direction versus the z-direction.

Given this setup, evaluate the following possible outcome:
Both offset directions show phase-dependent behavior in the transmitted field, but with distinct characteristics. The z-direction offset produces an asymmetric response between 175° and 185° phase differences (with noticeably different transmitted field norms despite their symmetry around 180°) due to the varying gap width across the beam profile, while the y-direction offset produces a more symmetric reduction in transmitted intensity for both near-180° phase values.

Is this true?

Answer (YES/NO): NO